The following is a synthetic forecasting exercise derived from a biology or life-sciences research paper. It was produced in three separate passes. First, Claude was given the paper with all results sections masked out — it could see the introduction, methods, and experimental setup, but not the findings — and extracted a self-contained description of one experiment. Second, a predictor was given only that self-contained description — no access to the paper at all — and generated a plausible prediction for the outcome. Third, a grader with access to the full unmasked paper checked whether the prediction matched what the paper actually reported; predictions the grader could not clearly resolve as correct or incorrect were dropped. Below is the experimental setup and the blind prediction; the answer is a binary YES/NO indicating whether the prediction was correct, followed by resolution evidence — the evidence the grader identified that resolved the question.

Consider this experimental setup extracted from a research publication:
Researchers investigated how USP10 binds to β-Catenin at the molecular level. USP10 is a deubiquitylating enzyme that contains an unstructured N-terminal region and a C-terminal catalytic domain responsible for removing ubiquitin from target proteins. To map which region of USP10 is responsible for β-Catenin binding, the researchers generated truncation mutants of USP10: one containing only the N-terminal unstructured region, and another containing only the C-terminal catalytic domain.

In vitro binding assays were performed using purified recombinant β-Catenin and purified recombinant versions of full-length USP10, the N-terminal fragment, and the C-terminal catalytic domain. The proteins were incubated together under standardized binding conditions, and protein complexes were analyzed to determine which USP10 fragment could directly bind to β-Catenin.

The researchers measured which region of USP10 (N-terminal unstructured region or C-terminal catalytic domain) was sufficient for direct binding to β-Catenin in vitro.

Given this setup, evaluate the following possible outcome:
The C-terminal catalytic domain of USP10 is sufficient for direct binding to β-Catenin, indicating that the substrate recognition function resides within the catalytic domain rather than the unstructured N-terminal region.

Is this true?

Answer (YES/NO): NO